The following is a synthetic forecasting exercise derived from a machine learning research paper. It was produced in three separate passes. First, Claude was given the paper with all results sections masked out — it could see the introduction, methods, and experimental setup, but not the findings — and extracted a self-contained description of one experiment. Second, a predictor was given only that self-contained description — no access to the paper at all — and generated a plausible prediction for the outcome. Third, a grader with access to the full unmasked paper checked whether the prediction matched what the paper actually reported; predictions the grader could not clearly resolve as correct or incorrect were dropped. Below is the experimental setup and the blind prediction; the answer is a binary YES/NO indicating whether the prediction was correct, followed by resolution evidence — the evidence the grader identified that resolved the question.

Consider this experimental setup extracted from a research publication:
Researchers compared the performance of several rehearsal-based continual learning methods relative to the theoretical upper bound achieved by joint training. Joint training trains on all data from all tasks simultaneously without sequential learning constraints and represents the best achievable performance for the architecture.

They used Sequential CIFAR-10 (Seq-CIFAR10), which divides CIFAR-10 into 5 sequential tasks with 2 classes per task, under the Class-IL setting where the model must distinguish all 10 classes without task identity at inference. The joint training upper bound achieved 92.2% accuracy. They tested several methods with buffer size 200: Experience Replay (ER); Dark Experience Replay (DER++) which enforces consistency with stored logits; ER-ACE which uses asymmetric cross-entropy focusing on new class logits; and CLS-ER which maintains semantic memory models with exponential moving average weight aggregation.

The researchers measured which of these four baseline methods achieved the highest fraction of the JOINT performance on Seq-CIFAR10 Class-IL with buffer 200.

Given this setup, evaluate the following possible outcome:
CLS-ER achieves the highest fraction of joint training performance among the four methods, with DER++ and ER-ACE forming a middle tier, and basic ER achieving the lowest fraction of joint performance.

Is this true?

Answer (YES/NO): YES